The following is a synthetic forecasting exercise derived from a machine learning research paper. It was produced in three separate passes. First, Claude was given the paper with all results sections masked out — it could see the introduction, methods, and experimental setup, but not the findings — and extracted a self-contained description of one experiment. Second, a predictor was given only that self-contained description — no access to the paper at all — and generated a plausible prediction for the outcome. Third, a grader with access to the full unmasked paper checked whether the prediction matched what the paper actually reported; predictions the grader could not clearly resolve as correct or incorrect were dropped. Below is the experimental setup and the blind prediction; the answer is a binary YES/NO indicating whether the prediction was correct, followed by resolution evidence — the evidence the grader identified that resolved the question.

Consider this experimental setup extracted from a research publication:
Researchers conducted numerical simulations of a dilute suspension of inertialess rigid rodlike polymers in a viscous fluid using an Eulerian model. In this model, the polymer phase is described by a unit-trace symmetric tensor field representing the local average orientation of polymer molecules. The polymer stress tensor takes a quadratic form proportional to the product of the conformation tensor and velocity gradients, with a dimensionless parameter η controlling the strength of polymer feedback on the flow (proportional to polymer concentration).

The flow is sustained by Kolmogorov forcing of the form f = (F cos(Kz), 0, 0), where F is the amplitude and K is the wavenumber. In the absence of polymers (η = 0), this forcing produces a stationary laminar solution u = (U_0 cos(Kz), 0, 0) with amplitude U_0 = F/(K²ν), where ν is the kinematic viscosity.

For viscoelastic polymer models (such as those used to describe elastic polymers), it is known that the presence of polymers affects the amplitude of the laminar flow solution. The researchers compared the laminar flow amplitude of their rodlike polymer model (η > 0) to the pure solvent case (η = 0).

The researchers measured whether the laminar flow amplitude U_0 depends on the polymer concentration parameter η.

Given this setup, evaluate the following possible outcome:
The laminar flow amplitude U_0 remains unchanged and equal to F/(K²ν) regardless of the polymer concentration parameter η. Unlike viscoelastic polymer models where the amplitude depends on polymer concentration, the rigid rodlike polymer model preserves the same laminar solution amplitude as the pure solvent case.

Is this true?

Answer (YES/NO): YES